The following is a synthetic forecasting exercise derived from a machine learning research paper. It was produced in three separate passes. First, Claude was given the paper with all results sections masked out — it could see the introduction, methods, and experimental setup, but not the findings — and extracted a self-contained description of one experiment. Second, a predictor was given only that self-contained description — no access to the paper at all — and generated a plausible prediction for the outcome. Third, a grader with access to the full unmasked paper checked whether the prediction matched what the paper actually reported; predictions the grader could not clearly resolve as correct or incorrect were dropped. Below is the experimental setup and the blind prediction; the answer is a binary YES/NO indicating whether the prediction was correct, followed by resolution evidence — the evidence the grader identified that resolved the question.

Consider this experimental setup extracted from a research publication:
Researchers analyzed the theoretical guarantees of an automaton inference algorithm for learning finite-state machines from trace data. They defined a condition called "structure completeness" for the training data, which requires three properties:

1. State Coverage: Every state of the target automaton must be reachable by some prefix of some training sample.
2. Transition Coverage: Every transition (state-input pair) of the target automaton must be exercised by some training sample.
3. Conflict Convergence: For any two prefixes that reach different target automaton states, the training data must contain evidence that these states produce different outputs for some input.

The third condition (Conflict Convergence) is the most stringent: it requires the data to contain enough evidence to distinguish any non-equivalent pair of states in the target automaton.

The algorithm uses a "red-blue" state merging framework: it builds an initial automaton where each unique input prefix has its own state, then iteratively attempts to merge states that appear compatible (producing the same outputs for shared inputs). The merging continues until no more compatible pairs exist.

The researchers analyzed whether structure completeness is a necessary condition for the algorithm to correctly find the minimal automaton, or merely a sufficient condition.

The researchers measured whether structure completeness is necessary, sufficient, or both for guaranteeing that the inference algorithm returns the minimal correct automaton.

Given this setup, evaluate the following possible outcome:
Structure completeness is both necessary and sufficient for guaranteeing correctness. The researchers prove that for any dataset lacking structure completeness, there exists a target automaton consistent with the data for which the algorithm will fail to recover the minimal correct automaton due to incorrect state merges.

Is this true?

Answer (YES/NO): NO